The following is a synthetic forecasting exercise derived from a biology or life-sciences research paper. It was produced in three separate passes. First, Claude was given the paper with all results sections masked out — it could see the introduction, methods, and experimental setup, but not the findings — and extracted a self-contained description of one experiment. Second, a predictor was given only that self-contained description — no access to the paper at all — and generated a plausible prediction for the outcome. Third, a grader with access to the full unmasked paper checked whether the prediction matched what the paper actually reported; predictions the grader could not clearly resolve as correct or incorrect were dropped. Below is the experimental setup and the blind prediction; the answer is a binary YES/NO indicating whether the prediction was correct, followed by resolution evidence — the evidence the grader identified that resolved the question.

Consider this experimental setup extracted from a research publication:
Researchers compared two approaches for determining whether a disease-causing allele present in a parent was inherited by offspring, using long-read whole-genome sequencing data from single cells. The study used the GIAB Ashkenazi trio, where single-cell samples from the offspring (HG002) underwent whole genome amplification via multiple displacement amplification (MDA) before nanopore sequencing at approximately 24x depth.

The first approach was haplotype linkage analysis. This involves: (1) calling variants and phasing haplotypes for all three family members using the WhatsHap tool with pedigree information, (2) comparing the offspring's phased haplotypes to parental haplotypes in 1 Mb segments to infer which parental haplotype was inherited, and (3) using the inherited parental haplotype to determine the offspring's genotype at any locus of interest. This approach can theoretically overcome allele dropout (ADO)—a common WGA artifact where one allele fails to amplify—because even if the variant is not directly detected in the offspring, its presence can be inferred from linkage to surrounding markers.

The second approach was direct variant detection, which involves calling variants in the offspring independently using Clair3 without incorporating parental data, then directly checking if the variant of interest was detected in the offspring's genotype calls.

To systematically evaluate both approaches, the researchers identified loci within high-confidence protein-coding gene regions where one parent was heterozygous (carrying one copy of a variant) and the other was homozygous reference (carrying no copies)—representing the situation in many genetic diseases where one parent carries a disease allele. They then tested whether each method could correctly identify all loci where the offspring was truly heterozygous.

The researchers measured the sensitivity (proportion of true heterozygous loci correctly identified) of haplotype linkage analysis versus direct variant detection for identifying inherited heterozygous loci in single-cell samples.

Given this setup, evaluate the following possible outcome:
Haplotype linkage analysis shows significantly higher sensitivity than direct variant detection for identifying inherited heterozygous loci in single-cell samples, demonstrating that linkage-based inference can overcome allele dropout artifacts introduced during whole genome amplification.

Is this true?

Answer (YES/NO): YES